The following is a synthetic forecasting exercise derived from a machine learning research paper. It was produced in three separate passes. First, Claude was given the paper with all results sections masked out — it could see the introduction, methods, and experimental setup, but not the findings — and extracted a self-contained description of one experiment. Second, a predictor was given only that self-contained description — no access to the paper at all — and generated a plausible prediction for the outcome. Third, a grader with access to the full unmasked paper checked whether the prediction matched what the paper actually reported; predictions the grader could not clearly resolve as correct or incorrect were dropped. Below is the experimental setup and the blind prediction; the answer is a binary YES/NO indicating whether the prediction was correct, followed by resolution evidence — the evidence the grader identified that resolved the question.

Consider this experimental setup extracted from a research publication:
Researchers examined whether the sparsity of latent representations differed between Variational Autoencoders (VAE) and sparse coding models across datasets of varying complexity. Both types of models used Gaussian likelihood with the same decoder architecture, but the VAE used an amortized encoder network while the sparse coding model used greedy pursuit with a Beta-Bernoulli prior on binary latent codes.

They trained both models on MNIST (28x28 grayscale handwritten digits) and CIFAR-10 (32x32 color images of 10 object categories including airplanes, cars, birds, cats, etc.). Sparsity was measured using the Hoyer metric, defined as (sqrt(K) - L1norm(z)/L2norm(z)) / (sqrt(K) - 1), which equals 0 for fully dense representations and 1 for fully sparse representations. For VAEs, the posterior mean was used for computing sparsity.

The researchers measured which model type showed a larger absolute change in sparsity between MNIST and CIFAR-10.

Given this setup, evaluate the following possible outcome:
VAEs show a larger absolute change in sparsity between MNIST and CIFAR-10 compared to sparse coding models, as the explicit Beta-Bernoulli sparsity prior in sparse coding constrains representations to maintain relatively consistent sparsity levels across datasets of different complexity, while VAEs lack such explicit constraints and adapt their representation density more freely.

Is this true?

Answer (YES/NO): NO